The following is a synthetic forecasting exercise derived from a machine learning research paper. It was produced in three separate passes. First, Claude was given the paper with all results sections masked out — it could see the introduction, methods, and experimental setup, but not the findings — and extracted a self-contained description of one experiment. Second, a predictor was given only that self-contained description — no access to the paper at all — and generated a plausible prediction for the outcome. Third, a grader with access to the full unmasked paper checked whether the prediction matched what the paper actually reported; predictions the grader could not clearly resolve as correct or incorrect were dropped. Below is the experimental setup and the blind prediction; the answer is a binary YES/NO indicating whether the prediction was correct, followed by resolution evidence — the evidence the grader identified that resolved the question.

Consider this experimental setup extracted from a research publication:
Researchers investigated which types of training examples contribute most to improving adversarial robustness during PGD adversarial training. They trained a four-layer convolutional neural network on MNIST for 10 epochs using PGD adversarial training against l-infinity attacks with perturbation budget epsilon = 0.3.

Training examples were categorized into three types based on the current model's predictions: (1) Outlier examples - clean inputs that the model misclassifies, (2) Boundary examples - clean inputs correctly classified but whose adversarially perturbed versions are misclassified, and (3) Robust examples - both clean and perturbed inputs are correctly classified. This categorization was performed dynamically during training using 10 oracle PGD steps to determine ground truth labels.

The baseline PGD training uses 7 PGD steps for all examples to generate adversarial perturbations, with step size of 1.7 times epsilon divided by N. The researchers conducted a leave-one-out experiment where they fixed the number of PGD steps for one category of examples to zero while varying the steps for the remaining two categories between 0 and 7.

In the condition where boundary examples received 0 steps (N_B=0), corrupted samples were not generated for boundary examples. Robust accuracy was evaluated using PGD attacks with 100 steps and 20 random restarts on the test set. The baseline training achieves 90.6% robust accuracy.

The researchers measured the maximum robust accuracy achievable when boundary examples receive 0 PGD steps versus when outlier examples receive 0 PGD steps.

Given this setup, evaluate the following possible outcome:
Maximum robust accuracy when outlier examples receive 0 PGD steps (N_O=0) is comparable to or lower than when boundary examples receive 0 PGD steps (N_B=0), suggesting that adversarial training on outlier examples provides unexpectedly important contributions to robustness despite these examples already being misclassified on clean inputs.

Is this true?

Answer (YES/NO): NO